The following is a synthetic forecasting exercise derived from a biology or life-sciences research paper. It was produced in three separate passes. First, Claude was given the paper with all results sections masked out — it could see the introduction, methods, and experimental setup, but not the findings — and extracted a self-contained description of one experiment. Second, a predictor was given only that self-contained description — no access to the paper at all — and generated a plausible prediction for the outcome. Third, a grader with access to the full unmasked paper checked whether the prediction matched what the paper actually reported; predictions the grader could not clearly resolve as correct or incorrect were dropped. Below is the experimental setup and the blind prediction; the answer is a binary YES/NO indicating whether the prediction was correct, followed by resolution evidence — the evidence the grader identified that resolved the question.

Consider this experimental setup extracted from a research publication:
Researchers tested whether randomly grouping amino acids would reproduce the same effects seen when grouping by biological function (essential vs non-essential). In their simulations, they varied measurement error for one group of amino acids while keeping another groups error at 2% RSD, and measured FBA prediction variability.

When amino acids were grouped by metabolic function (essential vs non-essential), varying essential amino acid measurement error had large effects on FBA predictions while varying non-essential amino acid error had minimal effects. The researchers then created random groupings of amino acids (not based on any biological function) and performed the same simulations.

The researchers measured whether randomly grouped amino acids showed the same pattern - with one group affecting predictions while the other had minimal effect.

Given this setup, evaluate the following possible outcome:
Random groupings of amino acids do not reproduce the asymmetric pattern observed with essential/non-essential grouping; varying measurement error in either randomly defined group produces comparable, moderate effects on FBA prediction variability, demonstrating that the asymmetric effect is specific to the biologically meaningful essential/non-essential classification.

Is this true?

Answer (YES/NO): YES